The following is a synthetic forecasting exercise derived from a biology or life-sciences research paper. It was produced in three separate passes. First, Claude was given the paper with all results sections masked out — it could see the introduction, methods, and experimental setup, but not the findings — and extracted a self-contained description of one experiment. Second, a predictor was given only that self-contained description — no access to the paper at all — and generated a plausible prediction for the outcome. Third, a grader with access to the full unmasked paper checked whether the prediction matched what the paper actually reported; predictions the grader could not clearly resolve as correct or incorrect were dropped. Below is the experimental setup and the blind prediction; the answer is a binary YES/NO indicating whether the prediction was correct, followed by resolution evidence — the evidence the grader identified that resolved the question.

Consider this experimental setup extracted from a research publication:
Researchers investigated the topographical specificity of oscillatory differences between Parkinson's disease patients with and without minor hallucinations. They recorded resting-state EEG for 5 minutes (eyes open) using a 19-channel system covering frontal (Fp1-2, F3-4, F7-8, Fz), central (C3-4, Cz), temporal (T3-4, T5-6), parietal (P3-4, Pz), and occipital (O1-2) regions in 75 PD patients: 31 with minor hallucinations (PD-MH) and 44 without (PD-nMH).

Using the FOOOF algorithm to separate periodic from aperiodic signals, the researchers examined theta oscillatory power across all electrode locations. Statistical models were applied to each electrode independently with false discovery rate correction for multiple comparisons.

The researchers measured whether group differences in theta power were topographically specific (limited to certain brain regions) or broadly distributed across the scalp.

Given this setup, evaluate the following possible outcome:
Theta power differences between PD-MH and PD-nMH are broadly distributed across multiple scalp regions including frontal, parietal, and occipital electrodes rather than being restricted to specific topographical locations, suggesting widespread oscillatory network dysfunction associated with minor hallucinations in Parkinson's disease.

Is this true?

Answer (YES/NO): NO